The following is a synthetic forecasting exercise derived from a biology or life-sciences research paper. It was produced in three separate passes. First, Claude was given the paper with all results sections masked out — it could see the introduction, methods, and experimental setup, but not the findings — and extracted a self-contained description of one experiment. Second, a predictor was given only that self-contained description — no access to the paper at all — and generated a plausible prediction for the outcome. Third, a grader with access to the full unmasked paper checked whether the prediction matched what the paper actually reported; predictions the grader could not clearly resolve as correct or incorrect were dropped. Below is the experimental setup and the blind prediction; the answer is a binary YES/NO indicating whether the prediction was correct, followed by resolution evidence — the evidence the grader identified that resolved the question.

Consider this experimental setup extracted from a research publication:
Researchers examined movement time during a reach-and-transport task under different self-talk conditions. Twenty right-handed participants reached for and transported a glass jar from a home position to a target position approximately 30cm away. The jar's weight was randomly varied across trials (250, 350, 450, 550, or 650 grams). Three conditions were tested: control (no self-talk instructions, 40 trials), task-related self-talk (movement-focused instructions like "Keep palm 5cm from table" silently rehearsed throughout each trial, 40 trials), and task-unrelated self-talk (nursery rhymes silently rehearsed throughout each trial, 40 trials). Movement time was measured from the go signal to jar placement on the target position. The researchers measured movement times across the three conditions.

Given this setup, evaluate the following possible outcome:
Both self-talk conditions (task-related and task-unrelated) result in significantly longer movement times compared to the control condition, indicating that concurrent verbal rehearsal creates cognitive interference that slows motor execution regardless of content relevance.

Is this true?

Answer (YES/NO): YES